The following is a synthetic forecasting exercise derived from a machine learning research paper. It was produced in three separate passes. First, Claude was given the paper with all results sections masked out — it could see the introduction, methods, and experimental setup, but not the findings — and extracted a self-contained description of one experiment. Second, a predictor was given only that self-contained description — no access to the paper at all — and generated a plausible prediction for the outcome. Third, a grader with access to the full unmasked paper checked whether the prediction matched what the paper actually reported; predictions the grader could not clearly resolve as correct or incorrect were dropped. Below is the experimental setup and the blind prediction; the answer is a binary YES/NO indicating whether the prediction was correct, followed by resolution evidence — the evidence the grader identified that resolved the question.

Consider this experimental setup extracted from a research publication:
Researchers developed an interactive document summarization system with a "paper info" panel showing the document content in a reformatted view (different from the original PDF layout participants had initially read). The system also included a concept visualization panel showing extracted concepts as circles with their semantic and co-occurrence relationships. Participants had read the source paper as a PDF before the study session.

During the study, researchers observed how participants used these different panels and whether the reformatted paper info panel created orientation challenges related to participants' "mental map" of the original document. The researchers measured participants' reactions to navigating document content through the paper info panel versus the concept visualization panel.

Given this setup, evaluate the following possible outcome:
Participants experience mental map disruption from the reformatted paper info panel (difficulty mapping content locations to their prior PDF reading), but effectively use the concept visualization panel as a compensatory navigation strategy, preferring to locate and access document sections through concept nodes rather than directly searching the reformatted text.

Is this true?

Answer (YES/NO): NO